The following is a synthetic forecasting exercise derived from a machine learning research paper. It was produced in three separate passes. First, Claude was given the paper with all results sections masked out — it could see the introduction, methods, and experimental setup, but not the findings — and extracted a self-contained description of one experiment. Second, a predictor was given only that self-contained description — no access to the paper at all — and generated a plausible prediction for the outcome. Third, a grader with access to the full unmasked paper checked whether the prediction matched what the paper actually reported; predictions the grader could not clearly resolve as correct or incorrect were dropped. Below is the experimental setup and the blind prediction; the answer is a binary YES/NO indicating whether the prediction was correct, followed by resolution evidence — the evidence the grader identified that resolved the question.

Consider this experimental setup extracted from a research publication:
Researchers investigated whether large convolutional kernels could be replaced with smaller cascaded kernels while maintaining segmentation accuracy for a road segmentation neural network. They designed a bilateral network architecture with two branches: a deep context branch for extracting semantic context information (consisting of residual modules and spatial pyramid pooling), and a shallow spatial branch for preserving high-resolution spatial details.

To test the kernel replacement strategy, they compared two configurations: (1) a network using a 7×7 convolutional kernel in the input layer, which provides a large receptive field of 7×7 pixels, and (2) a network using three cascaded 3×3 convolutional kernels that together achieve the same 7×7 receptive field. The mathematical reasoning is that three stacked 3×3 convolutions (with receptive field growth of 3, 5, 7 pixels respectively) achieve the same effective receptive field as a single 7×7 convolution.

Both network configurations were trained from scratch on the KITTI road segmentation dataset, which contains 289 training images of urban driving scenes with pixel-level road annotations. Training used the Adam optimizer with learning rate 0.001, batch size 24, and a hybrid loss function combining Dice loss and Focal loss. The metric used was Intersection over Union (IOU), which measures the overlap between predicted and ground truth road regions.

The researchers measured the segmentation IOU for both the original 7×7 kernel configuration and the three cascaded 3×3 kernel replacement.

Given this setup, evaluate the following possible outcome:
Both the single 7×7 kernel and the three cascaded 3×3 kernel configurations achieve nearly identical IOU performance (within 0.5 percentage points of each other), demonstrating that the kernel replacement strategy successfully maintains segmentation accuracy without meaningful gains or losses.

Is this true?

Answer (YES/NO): YES